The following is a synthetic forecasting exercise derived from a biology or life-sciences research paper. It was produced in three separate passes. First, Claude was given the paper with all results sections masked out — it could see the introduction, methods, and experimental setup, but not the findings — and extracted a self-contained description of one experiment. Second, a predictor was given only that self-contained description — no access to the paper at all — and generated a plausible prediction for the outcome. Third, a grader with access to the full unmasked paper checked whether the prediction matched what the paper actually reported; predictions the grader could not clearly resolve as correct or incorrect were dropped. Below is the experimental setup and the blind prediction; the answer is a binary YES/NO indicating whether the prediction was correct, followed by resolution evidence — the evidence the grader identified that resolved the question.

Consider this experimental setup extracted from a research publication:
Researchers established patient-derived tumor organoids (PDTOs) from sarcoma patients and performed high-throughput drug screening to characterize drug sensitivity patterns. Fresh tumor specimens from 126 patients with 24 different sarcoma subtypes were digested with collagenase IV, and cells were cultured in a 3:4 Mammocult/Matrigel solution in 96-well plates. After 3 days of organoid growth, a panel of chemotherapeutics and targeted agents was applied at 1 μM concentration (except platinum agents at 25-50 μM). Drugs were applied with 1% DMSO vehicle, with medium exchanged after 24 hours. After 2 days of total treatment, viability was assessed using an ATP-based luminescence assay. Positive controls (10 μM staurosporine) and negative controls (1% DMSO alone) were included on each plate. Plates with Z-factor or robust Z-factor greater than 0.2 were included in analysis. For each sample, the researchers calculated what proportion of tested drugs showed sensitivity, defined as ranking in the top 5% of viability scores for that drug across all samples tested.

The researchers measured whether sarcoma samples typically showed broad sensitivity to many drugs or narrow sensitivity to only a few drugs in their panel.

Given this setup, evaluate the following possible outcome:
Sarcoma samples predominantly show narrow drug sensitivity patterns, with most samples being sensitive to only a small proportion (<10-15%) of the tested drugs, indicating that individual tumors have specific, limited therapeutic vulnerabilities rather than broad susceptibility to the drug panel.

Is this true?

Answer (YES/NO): YES